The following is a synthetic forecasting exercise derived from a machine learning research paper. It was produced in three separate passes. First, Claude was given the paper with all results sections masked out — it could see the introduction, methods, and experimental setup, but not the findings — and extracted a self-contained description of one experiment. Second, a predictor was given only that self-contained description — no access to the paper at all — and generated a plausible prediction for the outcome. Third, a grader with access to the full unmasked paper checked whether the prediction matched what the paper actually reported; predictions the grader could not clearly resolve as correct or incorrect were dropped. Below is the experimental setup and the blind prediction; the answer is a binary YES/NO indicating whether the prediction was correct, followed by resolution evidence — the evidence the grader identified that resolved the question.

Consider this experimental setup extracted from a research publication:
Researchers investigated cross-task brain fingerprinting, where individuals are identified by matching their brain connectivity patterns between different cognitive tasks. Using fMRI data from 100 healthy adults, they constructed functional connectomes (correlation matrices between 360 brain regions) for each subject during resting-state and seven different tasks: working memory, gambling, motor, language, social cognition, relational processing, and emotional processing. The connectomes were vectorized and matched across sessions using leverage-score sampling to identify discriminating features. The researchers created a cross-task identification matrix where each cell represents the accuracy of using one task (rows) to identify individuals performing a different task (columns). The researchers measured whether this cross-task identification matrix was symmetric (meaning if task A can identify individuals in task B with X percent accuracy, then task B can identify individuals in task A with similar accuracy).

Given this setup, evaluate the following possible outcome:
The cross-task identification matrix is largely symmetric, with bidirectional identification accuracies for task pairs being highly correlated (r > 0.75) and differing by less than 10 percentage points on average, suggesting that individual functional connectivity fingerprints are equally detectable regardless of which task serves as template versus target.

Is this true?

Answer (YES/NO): NO